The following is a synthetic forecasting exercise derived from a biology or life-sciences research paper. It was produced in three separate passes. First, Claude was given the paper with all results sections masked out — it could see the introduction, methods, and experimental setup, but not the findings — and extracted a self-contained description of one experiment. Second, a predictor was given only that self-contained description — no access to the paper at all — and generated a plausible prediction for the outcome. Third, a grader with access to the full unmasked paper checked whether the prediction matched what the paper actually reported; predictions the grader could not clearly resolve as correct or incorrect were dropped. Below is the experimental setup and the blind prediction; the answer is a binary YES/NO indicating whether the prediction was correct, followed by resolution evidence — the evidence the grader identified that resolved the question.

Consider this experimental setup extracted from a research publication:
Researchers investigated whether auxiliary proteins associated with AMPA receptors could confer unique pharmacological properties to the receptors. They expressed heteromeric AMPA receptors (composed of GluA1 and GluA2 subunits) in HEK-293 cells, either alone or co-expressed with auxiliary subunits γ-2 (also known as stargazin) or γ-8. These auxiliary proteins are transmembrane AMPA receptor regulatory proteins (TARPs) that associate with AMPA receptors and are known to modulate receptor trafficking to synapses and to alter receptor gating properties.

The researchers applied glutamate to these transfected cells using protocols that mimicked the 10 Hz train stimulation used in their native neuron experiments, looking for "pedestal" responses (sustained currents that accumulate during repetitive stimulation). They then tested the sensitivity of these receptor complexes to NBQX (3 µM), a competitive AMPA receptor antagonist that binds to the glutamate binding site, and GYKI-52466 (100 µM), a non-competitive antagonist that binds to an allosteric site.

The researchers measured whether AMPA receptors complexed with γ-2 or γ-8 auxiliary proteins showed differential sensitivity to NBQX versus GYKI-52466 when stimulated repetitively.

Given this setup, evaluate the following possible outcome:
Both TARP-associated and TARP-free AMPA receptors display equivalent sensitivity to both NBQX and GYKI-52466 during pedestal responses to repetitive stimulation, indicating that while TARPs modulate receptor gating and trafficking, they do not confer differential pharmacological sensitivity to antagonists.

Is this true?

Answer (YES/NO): NO